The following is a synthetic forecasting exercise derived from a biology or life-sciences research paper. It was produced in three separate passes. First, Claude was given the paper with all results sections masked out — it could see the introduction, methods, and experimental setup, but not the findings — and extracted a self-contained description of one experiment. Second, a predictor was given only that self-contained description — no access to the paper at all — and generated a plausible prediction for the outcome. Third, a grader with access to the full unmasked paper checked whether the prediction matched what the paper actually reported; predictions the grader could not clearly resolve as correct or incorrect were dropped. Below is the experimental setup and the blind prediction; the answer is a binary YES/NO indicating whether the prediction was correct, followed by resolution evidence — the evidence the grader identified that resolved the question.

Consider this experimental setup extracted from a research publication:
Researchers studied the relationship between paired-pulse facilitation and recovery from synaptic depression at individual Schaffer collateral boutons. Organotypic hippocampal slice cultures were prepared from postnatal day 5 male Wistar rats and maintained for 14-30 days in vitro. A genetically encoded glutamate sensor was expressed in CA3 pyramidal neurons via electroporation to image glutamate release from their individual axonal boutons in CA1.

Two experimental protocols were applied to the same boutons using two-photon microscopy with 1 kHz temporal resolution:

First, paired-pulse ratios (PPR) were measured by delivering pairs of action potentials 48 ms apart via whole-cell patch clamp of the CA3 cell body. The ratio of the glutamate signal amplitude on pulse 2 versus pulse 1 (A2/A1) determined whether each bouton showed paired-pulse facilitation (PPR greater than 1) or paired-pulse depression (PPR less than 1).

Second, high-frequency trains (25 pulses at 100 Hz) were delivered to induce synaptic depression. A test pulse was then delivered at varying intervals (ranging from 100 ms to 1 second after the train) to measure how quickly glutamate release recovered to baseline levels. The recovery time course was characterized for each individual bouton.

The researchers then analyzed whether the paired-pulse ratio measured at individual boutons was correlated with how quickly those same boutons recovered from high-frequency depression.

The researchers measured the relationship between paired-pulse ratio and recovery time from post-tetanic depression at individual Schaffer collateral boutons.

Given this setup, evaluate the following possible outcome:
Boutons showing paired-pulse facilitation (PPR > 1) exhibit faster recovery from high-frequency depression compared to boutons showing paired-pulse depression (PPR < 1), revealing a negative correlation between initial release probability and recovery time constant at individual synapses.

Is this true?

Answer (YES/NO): NO